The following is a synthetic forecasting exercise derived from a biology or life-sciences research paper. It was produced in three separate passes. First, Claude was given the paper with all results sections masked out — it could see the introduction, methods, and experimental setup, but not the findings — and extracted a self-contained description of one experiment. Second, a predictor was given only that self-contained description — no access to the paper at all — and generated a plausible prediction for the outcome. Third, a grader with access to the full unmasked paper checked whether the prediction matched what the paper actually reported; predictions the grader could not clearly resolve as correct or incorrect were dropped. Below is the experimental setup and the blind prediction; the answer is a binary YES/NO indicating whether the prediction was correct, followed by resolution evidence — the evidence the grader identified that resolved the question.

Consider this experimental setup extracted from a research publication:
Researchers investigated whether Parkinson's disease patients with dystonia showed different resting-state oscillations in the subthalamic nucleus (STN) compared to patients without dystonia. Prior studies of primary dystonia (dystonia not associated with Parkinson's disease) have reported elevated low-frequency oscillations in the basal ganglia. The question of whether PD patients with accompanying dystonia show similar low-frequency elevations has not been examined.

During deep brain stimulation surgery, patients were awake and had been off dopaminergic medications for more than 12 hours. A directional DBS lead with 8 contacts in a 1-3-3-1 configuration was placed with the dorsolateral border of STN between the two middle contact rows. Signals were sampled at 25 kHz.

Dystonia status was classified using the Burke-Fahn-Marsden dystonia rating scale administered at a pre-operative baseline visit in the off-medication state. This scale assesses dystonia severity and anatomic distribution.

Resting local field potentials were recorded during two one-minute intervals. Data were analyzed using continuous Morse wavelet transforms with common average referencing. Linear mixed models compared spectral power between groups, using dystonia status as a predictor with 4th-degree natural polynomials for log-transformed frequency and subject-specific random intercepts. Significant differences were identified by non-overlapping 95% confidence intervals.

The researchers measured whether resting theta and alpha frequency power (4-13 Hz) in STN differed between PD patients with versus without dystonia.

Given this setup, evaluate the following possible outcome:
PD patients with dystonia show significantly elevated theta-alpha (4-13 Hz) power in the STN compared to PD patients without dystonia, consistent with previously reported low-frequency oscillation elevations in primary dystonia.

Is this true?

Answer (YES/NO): NO